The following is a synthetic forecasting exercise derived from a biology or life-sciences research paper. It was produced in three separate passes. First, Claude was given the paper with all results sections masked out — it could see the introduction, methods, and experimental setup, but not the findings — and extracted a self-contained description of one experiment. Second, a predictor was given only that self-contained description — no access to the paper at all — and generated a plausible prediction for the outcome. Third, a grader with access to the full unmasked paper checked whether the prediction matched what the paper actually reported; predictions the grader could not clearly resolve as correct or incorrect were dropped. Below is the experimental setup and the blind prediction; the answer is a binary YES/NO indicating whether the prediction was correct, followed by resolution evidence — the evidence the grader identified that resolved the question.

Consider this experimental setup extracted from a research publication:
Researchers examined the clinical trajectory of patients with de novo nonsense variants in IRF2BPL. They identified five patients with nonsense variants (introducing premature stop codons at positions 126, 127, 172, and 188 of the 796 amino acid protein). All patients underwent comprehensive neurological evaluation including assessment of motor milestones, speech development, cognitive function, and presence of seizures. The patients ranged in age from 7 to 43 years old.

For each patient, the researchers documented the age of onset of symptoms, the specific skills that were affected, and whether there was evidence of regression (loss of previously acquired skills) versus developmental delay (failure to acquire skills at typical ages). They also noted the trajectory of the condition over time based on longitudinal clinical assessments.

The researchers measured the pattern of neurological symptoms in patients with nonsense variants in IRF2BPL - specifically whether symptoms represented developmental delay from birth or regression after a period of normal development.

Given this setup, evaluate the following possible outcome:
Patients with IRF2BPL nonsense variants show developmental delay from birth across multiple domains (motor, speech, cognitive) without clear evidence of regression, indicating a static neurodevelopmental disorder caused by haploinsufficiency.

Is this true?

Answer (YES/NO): NO